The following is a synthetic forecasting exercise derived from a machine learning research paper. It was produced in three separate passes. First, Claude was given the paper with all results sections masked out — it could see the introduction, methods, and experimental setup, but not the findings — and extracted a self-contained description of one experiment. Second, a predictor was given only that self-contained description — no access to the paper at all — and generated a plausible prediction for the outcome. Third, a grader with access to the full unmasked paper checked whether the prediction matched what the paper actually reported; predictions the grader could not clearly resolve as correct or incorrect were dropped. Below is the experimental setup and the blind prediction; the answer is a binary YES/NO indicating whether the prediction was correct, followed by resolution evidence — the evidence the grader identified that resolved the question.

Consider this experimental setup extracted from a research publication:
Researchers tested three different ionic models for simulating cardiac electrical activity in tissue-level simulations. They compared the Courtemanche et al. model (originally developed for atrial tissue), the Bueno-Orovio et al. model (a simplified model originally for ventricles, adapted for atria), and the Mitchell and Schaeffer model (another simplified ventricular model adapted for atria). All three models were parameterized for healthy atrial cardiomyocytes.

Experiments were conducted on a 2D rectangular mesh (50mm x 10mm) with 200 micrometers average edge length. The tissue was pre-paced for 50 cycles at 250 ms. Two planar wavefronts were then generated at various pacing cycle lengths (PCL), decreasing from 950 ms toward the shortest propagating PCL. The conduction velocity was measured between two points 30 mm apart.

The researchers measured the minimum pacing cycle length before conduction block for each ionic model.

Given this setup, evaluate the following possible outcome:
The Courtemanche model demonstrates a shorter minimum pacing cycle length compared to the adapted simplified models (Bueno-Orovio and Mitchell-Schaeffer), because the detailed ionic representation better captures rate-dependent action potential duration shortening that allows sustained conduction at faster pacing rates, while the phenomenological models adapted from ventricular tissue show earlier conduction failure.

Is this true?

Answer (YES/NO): NO